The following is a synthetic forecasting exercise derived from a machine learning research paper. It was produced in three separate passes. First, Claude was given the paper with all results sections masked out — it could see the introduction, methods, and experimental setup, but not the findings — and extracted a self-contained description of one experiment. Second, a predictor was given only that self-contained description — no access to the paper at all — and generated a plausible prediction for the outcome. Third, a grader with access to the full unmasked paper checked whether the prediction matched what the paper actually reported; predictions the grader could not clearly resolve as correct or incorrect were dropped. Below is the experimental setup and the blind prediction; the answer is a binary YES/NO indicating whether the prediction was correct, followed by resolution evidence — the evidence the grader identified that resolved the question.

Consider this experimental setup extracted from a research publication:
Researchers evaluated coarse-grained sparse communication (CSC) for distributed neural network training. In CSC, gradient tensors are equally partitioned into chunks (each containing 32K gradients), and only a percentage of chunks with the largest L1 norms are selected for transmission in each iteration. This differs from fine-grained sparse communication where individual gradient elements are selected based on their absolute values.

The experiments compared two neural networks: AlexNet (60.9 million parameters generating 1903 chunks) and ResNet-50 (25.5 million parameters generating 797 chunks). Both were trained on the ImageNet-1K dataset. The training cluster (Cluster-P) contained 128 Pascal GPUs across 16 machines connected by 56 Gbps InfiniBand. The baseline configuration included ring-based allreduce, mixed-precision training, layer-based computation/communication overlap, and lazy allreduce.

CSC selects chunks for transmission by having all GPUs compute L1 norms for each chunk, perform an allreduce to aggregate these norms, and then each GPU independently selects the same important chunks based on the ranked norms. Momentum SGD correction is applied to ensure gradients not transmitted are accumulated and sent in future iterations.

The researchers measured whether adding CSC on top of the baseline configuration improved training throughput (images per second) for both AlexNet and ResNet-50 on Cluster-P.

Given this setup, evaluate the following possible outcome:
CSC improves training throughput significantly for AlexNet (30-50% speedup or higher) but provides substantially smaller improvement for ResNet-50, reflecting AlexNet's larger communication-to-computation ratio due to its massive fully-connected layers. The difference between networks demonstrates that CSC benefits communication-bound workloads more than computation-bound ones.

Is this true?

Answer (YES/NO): YES